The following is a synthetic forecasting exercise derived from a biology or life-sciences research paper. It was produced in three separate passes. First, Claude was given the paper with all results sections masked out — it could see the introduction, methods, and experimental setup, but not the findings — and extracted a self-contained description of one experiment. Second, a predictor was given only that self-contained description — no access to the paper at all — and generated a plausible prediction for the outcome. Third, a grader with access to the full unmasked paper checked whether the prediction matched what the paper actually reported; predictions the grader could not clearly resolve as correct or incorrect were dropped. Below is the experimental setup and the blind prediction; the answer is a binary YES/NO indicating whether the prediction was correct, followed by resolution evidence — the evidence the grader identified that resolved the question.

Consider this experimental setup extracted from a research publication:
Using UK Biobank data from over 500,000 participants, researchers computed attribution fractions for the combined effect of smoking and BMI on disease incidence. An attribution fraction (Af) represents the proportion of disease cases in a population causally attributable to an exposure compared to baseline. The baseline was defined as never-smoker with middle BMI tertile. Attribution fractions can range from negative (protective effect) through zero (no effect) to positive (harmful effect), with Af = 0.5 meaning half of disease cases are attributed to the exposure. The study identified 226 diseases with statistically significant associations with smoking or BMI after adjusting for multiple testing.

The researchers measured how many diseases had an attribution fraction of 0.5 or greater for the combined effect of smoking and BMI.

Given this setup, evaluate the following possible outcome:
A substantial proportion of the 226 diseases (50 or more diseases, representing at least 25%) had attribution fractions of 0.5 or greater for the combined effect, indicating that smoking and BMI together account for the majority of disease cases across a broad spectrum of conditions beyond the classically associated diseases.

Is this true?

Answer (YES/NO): NO